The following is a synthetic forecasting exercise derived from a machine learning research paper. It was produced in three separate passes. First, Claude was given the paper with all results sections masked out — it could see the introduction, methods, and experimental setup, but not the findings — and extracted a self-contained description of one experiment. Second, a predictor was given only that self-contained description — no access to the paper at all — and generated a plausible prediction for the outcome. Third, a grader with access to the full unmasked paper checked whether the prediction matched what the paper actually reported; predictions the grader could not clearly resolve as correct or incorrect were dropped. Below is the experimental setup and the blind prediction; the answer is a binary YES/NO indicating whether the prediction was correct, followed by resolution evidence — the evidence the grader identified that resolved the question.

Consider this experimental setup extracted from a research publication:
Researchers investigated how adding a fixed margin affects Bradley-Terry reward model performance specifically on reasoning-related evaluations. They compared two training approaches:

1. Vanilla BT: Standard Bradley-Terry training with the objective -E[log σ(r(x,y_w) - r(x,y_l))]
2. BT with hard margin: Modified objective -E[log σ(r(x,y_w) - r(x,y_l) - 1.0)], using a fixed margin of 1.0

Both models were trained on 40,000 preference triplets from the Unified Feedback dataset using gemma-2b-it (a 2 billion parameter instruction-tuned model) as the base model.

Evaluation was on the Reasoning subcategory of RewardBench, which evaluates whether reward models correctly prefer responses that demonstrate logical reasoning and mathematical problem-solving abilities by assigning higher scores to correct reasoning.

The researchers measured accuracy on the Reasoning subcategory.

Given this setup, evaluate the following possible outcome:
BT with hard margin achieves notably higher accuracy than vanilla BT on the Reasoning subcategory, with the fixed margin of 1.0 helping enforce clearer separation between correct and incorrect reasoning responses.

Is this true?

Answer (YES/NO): YES